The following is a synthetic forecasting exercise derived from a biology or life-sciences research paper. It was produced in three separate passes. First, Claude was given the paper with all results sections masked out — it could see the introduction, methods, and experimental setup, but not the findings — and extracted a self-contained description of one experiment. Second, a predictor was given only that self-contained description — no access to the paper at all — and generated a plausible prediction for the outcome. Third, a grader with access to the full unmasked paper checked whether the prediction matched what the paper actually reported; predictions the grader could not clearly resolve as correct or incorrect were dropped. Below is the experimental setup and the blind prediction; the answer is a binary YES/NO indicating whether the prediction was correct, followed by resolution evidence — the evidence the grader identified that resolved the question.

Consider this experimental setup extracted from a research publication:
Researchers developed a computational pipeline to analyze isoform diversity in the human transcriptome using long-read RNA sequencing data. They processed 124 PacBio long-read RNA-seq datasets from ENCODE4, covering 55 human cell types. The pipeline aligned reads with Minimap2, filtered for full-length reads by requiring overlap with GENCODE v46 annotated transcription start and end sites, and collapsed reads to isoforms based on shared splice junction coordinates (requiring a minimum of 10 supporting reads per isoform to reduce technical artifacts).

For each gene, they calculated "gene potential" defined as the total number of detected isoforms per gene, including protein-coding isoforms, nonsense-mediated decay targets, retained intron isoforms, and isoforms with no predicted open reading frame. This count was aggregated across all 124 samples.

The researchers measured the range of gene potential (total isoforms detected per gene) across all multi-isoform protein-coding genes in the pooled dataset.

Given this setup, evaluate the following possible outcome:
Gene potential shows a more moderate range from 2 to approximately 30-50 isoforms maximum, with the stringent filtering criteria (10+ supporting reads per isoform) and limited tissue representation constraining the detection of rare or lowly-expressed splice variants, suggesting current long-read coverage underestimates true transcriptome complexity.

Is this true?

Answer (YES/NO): NO